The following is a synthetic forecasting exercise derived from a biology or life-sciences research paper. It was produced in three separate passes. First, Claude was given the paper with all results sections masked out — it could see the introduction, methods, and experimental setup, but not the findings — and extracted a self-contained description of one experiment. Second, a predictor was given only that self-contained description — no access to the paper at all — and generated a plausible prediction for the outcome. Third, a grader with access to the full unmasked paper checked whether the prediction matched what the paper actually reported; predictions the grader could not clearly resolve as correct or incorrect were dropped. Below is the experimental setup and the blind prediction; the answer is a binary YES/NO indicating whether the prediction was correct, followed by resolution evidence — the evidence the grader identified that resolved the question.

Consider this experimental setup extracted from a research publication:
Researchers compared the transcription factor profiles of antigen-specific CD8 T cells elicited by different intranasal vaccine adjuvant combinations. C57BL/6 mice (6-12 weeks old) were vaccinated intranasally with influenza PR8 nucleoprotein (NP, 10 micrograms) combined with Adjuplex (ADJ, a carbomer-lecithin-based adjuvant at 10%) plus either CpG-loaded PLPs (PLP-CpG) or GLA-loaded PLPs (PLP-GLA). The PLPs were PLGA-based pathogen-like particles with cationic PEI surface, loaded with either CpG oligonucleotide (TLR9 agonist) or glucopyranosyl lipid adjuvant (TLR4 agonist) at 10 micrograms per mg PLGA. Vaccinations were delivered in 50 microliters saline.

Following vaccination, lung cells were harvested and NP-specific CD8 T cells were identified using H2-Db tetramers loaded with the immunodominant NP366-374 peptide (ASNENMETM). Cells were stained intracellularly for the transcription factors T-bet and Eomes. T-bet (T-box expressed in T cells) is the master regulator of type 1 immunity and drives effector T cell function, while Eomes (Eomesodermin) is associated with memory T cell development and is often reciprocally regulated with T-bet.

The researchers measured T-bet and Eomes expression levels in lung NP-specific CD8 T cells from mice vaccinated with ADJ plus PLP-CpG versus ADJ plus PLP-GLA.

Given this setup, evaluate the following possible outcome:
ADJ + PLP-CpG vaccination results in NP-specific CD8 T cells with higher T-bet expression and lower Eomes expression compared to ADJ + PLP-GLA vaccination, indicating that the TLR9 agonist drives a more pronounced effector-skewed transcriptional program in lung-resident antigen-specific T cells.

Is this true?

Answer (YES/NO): NO